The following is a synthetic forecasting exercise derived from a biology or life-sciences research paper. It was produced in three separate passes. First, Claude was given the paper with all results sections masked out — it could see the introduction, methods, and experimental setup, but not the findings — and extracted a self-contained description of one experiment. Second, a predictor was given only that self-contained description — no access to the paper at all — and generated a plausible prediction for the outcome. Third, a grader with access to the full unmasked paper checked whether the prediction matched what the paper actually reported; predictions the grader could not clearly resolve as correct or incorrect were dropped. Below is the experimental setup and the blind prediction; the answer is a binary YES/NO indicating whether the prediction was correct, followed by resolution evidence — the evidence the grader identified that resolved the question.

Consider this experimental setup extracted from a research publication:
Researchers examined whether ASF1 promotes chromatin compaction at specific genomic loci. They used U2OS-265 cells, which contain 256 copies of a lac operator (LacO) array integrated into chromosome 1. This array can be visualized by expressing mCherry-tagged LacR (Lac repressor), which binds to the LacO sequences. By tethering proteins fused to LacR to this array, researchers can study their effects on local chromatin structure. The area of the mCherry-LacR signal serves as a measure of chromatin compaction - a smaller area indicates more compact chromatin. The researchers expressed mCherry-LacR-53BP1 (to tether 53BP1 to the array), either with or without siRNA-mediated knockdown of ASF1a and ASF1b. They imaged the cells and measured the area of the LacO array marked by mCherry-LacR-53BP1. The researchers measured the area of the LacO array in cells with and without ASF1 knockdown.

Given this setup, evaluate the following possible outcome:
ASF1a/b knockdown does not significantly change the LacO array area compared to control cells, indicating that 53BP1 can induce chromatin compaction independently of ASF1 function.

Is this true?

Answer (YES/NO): NO